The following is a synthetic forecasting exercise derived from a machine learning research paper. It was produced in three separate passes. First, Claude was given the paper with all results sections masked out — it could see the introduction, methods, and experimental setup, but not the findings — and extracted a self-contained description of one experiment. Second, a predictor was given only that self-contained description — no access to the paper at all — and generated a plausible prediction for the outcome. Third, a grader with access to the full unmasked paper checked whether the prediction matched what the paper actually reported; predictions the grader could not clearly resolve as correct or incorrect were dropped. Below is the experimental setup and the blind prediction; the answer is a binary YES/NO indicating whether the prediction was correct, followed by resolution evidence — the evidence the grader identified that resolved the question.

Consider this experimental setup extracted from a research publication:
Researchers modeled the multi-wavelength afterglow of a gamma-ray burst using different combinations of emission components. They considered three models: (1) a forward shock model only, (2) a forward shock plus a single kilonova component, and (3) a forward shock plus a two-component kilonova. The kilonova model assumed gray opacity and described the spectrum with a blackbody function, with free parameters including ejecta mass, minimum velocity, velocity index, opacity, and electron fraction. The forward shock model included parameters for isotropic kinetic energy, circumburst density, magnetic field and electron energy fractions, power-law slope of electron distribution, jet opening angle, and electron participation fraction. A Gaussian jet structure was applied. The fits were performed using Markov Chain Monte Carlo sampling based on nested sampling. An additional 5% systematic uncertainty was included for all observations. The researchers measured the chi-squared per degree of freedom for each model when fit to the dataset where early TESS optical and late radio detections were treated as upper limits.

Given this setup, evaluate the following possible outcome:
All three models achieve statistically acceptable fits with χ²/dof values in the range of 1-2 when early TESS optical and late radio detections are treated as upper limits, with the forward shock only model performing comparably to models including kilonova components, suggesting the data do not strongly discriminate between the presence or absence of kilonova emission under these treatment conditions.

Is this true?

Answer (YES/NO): NO